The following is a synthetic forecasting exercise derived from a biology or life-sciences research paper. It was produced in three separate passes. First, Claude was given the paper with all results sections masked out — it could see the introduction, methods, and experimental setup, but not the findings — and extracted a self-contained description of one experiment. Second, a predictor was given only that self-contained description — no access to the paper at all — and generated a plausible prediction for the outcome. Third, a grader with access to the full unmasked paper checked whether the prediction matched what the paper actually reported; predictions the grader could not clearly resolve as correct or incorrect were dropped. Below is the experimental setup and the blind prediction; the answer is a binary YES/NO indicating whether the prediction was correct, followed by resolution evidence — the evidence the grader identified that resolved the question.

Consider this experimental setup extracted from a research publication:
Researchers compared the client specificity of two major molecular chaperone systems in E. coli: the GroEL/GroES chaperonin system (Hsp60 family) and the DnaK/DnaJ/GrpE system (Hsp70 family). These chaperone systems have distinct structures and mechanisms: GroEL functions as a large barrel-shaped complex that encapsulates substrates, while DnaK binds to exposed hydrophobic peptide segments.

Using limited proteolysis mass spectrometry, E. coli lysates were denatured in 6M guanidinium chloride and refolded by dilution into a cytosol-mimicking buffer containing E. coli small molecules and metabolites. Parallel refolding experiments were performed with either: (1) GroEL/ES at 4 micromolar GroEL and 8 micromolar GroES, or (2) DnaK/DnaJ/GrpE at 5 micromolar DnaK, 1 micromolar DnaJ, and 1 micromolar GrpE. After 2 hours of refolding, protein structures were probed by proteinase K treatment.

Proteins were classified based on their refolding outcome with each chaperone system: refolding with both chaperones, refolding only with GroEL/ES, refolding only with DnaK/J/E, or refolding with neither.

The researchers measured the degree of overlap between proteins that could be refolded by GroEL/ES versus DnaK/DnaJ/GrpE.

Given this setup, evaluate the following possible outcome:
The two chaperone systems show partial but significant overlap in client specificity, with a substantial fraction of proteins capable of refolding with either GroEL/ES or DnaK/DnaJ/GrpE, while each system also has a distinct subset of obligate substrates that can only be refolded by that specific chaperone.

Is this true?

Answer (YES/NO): YES